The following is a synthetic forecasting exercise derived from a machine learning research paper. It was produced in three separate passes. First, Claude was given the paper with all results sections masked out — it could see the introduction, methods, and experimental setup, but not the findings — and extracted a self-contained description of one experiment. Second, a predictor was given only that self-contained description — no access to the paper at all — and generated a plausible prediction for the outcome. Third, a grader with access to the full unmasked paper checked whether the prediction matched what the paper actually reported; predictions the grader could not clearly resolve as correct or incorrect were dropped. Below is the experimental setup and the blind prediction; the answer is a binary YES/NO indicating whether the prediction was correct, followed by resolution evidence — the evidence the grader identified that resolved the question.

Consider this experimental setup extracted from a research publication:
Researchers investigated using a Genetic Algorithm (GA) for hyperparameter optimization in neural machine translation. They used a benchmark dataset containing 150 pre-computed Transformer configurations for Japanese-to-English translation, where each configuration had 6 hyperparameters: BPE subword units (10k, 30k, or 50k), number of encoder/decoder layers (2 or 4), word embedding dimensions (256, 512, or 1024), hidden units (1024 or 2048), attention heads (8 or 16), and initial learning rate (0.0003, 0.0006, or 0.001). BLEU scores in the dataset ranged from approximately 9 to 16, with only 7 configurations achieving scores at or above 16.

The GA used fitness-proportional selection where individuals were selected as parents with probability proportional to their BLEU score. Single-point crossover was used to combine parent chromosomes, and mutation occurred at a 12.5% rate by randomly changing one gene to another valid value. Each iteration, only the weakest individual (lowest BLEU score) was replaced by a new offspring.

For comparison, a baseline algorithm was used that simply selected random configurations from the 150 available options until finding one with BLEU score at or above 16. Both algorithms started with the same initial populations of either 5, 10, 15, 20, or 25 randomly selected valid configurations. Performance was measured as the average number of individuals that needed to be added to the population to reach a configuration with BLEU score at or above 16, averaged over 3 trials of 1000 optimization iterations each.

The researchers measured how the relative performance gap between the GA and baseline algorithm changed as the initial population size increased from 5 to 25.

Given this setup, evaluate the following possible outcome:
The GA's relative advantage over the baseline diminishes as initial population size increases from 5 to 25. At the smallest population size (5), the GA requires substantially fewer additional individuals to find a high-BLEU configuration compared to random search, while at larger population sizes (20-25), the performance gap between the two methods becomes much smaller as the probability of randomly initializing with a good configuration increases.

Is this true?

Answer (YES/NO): NO